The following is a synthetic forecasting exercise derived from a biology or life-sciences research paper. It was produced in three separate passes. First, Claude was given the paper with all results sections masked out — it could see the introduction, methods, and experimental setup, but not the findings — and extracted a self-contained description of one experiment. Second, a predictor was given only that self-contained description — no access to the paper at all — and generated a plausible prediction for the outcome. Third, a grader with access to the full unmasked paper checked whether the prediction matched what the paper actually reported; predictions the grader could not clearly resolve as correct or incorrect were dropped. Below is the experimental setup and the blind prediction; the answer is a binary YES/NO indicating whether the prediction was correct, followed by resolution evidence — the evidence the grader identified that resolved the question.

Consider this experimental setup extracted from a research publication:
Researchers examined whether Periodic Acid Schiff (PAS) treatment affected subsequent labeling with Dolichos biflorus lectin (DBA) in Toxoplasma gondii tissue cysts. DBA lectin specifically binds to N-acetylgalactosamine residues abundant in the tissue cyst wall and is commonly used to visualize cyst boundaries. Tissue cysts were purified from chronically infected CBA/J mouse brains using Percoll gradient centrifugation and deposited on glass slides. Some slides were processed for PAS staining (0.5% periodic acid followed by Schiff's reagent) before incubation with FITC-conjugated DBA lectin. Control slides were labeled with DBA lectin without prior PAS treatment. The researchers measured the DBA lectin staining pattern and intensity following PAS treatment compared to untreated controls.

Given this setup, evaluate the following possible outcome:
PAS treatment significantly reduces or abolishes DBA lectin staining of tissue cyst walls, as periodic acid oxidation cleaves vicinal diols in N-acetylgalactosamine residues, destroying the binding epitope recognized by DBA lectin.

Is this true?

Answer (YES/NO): NO